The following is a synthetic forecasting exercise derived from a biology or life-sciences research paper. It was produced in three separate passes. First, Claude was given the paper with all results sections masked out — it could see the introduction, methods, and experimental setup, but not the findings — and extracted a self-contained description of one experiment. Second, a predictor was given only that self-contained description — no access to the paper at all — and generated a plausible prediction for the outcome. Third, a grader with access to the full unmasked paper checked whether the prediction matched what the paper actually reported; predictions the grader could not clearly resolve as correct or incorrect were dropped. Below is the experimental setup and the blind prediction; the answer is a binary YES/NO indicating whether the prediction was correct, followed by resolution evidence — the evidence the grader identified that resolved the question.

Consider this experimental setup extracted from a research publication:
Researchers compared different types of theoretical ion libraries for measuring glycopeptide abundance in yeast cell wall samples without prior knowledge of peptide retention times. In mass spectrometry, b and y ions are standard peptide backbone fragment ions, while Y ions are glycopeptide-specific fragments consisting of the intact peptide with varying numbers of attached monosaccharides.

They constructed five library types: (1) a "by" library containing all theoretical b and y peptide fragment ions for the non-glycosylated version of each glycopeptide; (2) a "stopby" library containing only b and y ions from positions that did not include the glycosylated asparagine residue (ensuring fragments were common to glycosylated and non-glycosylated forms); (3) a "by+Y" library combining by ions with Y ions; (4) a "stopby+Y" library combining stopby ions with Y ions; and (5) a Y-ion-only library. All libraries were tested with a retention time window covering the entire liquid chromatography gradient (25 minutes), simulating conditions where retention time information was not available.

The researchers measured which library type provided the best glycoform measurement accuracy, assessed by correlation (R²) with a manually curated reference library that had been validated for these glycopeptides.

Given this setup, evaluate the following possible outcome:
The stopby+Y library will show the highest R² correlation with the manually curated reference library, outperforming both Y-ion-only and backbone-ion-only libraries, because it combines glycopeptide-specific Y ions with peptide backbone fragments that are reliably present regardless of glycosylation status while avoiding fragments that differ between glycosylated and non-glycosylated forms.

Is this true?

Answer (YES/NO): NO